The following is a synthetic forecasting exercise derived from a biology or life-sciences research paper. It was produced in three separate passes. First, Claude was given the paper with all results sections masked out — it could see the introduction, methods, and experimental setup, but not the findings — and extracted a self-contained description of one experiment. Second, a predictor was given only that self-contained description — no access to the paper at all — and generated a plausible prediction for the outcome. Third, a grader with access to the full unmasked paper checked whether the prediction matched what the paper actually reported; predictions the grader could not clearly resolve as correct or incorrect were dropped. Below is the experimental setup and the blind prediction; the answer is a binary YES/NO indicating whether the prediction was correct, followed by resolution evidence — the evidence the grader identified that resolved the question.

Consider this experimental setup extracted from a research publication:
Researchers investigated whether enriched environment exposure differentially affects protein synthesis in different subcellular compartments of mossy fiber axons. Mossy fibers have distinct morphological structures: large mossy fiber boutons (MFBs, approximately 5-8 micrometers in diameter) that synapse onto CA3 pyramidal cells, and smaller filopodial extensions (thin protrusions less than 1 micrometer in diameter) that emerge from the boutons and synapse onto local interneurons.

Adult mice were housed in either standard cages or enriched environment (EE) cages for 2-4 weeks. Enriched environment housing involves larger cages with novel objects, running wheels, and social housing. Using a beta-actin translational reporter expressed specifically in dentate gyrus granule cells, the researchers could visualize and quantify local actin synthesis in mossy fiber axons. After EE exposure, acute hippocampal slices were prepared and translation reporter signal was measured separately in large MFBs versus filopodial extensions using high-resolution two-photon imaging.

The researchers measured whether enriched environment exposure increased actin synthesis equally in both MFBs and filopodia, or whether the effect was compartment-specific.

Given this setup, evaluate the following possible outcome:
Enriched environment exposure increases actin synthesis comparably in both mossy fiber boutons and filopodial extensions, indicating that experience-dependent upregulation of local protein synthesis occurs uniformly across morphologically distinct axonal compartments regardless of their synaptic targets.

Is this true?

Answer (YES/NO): NO